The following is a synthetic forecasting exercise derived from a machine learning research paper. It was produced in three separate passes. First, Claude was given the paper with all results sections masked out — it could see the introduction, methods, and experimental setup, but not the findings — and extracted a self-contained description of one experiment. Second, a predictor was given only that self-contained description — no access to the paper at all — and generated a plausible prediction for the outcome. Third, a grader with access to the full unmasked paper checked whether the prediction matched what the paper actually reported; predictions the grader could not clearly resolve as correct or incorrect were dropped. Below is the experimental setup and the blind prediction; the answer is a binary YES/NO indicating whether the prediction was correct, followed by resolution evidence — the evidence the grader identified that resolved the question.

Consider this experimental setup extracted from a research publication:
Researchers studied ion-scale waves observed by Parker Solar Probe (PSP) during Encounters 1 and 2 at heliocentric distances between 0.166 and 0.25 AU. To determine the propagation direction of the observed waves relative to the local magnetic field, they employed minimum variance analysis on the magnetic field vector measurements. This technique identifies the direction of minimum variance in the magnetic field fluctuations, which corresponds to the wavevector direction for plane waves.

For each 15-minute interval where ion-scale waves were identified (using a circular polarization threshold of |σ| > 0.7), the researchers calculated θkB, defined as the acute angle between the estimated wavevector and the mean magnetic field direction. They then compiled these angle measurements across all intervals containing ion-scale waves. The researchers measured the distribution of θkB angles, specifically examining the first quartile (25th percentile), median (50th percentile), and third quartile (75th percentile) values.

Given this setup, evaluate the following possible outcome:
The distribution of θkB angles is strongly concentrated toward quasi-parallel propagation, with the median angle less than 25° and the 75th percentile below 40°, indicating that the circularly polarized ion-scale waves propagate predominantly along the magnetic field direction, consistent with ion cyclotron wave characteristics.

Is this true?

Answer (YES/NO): YES